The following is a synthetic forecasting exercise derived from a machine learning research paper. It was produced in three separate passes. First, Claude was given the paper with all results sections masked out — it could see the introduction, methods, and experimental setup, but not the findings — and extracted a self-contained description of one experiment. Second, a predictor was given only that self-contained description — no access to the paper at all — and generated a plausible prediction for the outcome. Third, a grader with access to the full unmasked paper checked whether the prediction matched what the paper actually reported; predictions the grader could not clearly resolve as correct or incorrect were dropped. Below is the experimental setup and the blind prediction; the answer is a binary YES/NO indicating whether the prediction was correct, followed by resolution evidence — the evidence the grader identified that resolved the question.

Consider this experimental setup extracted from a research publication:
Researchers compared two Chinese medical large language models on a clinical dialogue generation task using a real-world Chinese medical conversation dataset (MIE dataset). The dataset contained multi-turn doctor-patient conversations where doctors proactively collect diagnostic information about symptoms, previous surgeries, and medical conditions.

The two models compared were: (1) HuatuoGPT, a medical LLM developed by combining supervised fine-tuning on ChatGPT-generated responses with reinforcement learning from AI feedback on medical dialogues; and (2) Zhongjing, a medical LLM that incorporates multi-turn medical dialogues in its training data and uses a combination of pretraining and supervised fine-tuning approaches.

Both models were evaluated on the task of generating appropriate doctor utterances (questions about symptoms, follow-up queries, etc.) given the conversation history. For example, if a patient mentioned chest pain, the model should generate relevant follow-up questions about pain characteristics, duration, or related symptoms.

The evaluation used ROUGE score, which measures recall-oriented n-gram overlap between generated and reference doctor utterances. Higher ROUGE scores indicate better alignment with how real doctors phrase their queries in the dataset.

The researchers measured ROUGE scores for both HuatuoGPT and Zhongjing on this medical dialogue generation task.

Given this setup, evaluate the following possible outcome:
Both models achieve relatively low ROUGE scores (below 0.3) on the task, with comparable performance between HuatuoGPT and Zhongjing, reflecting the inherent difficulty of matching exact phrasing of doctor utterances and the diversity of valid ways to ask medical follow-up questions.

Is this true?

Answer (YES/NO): YES